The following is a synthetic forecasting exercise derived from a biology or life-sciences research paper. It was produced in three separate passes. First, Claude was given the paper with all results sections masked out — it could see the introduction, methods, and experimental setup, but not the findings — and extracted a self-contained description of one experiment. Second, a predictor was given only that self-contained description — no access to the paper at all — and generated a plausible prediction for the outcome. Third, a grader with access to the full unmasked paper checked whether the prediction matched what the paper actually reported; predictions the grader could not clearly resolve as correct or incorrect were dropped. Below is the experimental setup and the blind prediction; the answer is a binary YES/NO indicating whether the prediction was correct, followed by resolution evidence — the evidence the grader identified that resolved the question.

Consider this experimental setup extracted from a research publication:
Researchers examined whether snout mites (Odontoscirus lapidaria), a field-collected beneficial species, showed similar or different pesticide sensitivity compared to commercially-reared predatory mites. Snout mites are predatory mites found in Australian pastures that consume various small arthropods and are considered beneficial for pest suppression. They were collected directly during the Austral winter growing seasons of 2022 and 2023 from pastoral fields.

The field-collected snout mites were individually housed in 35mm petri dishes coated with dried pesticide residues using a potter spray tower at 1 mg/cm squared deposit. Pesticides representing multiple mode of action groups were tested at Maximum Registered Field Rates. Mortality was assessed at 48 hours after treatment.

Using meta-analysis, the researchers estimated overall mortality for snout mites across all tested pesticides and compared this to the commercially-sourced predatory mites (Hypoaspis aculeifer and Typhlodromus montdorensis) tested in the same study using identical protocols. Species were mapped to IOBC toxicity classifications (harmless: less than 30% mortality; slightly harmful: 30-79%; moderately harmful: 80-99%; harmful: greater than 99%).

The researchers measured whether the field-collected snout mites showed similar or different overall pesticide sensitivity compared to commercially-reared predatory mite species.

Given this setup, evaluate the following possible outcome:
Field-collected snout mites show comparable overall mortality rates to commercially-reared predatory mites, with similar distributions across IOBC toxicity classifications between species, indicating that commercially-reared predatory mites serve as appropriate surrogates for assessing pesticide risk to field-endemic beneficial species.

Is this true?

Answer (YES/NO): NO